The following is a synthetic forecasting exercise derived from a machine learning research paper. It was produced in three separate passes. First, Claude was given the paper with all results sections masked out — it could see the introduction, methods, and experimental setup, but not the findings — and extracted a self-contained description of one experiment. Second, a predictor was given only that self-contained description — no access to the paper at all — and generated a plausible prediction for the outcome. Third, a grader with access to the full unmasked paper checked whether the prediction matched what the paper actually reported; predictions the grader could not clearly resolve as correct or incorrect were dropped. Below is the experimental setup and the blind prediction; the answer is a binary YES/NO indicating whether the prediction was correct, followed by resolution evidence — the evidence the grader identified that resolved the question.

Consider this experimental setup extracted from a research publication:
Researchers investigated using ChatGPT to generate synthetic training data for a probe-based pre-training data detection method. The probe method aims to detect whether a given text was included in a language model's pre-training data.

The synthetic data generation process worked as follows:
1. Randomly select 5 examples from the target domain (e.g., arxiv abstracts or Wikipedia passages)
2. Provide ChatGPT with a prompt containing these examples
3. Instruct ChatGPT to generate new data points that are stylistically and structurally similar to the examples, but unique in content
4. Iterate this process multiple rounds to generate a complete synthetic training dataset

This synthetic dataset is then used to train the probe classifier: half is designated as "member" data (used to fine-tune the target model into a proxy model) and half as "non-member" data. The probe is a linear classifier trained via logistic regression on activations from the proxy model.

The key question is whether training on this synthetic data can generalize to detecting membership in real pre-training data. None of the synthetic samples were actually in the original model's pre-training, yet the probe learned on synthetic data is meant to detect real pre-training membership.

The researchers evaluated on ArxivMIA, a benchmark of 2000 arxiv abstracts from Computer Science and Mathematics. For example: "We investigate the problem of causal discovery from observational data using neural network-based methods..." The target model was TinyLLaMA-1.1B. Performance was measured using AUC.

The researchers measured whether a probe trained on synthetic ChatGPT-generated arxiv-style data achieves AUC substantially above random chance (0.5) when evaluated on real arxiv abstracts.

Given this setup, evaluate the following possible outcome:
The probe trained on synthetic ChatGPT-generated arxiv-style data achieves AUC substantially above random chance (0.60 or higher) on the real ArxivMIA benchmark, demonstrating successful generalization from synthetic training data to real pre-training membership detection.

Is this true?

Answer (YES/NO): NO